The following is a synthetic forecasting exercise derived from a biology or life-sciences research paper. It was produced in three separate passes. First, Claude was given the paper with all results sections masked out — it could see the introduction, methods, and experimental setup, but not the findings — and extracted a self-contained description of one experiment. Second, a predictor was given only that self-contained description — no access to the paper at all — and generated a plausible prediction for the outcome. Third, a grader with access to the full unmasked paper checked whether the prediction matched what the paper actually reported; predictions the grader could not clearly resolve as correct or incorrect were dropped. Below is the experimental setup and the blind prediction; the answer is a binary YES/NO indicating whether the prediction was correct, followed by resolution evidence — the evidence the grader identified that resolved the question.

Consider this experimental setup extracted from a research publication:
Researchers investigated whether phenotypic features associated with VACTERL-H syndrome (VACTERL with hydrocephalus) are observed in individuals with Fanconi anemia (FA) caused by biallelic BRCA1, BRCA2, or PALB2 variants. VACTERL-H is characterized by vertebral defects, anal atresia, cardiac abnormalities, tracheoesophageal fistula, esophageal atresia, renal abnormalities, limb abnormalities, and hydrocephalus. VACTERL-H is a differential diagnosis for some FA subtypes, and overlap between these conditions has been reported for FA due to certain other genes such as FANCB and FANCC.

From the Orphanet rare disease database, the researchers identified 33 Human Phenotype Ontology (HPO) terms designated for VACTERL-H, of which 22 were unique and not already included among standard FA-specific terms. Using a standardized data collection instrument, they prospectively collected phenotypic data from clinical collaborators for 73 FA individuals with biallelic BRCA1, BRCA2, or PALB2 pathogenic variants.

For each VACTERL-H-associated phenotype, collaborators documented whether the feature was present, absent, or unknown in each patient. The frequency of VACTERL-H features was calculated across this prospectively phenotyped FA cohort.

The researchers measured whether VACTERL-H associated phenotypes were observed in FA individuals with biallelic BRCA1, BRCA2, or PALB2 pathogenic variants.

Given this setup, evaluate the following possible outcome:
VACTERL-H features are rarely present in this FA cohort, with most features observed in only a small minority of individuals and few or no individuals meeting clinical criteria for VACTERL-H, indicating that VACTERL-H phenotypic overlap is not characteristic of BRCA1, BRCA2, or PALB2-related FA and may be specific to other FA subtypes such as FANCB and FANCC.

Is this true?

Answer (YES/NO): YES